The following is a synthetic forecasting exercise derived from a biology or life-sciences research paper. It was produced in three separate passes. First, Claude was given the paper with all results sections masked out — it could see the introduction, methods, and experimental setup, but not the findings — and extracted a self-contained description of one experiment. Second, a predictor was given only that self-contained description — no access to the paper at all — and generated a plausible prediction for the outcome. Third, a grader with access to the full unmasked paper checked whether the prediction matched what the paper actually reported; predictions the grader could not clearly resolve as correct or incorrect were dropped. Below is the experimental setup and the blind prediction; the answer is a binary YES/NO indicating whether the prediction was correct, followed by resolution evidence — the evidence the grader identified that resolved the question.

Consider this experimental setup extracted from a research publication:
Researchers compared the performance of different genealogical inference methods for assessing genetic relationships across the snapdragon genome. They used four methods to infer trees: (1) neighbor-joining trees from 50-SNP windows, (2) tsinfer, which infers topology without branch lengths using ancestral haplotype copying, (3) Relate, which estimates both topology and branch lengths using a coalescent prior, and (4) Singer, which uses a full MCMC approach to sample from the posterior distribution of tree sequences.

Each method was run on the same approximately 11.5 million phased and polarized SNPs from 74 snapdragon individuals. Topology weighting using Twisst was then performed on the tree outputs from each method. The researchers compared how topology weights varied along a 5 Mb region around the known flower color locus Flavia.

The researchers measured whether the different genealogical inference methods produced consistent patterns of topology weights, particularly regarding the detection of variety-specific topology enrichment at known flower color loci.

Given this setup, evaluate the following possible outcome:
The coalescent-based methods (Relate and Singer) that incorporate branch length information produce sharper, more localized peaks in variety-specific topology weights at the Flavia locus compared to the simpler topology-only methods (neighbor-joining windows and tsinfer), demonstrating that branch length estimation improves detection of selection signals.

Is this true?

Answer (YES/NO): NO